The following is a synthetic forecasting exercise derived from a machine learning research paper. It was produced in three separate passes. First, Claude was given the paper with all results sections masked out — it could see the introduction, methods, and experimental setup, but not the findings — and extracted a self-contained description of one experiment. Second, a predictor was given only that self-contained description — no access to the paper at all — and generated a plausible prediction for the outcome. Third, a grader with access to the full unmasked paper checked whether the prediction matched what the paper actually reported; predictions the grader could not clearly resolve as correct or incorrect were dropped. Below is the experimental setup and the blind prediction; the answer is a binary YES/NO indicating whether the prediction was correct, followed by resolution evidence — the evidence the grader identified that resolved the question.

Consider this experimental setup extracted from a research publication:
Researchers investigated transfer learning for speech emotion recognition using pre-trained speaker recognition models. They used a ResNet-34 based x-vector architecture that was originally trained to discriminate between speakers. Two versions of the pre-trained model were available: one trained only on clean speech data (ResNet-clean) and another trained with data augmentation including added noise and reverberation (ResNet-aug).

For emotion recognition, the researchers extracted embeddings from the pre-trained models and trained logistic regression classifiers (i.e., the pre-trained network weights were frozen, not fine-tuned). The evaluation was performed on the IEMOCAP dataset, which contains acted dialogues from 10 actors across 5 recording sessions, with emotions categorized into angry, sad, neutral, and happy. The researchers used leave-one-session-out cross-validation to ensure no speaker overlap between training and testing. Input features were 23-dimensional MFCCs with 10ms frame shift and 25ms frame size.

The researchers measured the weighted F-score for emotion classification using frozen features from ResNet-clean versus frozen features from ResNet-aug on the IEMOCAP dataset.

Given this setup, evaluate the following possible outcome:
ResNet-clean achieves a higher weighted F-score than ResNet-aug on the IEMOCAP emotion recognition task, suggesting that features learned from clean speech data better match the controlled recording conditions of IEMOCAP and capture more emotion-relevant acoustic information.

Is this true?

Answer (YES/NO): YES